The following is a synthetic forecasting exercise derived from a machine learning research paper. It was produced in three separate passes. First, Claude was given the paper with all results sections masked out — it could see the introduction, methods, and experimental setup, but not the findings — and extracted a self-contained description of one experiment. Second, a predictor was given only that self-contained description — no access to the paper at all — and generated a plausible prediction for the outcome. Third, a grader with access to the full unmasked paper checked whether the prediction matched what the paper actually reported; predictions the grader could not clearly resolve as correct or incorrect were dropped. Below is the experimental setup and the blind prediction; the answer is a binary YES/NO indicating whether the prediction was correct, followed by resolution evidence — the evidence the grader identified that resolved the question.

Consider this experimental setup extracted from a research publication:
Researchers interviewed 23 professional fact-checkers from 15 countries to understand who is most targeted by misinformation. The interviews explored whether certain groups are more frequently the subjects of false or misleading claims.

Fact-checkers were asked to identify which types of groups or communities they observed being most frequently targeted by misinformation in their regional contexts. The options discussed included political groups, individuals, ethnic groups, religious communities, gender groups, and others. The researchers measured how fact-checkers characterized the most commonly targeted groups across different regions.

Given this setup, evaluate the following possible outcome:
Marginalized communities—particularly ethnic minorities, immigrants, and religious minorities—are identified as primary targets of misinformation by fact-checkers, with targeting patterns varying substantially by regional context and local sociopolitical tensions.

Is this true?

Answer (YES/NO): YES